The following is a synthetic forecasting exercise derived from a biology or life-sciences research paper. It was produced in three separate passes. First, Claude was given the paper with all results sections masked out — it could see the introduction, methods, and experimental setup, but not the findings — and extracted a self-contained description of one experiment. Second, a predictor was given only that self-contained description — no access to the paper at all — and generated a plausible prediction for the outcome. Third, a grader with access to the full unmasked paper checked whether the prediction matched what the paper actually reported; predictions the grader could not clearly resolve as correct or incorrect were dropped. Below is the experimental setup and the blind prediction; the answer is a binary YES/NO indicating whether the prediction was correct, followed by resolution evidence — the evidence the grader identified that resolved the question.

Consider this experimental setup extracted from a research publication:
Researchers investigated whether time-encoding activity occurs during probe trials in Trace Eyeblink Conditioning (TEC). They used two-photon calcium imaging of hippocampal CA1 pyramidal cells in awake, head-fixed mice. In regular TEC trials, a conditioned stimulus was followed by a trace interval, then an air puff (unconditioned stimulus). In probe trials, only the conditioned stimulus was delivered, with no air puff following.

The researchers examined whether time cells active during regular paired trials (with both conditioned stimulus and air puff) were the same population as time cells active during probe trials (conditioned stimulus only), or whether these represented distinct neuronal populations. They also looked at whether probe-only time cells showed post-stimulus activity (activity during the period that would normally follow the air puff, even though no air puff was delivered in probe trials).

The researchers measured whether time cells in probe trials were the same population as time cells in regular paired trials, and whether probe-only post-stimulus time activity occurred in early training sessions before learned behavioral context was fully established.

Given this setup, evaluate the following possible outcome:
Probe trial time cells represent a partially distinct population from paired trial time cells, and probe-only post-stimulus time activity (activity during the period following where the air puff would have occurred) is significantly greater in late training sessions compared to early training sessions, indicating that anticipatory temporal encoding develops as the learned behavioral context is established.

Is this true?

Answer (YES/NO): NO